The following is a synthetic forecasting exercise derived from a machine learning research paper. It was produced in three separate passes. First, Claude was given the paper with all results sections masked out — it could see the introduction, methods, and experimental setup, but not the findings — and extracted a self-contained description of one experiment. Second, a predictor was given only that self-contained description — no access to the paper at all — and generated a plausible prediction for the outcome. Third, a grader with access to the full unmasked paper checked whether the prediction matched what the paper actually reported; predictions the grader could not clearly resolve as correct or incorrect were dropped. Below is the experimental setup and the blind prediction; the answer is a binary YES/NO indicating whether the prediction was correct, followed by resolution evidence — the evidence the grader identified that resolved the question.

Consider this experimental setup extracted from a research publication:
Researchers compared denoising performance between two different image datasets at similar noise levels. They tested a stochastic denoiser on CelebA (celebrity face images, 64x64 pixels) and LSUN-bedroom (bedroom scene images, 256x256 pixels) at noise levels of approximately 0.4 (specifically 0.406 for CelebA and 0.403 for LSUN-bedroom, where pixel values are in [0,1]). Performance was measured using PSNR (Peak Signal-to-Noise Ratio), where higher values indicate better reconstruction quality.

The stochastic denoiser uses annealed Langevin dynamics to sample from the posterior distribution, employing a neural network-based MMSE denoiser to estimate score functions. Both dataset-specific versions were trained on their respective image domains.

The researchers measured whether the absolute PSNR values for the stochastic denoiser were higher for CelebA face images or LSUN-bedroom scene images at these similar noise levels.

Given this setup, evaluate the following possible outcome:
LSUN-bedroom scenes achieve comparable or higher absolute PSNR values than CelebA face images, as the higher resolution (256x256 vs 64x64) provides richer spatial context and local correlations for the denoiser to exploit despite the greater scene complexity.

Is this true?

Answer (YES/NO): YES